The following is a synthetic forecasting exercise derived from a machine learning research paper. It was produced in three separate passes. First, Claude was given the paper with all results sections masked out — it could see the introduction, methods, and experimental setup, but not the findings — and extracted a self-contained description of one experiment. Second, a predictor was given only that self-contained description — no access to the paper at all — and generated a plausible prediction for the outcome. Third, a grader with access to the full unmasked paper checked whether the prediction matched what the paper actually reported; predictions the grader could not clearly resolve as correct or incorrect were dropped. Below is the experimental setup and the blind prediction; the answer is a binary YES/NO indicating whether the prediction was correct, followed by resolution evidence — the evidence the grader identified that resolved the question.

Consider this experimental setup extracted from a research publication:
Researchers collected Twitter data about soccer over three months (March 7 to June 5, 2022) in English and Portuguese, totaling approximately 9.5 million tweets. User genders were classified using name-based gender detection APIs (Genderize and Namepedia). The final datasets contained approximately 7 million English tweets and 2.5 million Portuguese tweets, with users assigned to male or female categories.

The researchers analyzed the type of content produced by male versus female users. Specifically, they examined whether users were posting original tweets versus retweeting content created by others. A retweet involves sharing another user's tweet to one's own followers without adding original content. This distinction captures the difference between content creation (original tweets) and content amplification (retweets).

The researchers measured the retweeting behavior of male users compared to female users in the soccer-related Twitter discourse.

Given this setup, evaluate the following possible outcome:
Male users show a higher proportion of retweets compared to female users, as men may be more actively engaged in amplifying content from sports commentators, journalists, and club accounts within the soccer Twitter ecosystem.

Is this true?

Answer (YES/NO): NO